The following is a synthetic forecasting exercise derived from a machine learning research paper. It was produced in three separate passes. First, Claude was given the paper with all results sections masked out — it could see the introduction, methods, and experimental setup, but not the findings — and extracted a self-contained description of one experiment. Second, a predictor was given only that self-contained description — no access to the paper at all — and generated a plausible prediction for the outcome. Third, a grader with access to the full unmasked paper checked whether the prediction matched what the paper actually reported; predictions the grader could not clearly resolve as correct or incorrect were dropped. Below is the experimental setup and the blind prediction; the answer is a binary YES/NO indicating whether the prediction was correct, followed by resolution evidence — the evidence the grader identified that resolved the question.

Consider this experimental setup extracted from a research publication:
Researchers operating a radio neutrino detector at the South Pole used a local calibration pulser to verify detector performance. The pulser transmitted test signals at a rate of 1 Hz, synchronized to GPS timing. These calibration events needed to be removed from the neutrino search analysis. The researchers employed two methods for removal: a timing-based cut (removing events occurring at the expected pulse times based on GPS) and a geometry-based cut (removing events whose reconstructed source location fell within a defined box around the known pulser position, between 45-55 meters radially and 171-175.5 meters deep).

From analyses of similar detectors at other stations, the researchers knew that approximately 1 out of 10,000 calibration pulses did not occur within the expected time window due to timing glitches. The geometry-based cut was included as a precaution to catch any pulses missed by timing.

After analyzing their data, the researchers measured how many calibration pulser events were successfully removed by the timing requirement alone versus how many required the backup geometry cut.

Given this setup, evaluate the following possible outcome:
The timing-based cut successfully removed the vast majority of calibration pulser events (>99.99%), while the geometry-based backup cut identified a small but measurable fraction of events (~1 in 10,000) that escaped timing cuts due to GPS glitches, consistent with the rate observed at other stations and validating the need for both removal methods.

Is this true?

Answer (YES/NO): NO